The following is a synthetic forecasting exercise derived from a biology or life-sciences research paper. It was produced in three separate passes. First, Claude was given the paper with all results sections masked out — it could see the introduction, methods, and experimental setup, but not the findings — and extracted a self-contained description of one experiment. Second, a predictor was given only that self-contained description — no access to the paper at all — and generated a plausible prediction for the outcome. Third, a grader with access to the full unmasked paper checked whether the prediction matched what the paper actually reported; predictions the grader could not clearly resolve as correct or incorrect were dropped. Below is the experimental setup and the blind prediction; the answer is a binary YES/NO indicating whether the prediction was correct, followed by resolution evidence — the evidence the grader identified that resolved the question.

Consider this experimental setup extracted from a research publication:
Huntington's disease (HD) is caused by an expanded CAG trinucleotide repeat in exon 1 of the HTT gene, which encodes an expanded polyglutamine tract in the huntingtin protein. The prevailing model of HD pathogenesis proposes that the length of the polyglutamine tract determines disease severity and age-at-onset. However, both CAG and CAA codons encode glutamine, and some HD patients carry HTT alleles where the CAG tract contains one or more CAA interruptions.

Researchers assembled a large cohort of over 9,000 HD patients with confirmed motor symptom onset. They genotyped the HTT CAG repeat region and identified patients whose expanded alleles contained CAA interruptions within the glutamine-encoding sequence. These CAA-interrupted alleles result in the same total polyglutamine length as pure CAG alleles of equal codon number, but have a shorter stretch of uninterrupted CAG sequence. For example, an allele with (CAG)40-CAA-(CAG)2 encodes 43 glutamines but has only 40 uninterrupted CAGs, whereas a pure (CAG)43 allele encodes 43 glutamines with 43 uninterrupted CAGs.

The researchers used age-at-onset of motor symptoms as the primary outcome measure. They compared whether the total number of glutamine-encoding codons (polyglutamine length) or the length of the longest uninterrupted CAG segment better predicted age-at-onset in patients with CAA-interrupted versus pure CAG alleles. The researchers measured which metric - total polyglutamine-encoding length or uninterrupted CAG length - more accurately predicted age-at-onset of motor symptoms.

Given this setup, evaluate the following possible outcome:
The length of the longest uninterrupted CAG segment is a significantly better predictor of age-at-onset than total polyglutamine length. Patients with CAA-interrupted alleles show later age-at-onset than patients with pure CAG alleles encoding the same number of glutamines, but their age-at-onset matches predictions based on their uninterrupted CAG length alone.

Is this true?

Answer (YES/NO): YES